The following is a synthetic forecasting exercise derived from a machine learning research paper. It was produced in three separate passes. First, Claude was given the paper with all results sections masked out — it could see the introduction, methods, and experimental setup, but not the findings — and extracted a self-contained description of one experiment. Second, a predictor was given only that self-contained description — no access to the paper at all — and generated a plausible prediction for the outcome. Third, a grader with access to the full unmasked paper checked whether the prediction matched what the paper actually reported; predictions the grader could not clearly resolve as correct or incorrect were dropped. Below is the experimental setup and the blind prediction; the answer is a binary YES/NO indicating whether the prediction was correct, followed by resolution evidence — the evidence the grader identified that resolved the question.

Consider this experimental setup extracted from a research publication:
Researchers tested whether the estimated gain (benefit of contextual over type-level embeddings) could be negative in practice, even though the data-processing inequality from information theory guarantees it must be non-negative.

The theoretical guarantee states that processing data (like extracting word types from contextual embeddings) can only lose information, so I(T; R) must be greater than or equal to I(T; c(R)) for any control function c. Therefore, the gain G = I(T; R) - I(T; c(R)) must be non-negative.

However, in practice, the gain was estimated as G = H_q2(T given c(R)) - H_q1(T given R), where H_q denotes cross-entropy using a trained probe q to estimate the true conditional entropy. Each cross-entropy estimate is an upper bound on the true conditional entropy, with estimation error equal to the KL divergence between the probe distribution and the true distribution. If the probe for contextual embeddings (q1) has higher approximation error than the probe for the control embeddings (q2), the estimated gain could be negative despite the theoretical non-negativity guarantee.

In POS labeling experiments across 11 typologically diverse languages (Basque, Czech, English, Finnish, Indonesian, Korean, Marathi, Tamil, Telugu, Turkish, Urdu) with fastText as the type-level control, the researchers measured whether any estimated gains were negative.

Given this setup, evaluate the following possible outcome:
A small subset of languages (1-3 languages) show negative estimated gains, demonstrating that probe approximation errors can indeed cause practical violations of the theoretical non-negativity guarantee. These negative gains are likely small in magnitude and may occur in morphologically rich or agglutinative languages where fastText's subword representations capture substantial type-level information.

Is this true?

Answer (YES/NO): NO